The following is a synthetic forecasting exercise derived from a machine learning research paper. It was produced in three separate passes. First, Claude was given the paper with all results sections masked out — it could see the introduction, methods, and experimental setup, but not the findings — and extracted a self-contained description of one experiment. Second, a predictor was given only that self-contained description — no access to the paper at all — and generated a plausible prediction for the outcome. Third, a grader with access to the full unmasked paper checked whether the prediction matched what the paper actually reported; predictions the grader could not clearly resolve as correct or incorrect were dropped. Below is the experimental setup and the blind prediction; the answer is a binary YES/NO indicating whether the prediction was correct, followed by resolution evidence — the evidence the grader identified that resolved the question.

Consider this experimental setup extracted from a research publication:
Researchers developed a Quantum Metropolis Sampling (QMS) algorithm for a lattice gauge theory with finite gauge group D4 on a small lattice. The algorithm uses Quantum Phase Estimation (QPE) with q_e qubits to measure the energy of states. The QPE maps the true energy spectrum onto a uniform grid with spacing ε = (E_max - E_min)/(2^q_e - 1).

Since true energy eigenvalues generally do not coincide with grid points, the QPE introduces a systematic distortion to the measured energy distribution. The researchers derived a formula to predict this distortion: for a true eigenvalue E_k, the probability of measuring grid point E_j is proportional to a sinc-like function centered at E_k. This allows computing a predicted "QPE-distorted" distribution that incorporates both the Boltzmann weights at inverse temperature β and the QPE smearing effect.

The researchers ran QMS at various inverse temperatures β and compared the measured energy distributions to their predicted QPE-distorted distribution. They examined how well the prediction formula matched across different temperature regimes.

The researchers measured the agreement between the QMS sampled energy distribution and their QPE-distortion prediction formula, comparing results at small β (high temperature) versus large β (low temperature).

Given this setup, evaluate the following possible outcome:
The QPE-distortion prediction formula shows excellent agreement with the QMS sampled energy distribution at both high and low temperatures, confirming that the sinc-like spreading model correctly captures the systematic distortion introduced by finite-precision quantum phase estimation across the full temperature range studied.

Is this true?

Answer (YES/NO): NO